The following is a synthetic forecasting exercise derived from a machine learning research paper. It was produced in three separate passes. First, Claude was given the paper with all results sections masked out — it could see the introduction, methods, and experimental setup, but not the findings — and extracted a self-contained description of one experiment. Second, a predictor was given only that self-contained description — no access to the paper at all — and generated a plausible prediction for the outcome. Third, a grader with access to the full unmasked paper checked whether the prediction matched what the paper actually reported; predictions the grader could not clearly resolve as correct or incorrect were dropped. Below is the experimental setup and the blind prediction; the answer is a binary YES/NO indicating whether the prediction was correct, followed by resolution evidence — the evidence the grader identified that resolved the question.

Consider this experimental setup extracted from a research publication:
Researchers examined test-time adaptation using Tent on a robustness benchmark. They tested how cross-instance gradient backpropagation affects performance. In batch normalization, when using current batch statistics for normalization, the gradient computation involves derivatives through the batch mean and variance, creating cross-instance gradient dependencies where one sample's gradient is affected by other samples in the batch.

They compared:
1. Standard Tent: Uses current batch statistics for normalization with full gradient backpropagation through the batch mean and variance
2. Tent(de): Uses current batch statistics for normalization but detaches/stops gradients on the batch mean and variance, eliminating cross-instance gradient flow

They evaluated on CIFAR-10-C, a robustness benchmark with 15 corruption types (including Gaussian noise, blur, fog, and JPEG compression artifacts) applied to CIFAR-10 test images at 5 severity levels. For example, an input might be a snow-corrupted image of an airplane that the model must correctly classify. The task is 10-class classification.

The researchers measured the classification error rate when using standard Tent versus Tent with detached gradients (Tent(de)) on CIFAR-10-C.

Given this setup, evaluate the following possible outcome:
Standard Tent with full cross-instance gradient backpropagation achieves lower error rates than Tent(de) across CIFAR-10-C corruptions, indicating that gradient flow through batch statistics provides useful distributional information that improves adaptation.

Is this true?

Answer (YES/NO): YES